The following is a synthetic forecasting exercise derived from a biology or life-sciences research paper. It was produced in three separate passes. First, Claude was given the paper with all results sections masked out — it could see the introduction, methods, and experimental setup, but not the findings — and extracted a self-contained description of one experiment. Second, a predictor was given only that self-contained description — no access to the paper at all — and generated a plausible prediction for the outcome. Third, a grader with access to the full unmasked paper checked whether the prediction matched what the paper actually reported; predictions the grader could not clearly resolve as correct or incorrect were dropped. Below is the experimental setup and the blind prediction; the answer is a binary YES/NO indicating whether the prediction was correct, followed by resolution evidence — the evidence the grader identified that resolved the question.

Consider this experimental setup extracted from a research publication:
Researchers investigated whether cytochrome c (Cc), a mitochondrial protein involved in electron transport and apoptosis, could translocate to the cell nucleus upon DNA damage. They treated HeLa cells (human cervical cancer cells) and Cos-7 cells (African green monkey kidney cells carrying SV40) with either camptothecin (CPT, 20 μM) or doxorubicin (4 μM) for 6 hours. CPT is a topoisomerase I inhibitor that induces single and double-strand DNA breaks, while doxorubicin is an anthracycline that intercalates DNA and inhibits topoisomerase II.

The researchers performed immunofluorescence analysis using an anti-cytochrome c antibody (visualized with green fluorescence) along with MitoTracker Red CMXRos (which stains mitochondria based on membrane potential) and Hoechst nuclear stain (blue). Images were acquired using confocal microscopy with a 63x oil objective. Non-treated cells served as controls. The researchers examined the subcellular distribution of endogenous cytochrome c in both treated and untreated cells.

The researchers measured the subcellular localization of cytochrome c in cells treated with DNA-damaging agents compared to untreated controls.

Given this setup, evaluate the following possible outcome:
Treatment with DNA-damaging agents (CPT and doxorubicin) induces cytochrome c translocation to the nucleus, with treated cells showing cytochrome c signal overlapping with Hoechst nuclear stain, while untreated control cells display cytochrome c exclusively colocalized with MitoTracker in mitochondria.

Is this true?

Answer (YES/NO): YES